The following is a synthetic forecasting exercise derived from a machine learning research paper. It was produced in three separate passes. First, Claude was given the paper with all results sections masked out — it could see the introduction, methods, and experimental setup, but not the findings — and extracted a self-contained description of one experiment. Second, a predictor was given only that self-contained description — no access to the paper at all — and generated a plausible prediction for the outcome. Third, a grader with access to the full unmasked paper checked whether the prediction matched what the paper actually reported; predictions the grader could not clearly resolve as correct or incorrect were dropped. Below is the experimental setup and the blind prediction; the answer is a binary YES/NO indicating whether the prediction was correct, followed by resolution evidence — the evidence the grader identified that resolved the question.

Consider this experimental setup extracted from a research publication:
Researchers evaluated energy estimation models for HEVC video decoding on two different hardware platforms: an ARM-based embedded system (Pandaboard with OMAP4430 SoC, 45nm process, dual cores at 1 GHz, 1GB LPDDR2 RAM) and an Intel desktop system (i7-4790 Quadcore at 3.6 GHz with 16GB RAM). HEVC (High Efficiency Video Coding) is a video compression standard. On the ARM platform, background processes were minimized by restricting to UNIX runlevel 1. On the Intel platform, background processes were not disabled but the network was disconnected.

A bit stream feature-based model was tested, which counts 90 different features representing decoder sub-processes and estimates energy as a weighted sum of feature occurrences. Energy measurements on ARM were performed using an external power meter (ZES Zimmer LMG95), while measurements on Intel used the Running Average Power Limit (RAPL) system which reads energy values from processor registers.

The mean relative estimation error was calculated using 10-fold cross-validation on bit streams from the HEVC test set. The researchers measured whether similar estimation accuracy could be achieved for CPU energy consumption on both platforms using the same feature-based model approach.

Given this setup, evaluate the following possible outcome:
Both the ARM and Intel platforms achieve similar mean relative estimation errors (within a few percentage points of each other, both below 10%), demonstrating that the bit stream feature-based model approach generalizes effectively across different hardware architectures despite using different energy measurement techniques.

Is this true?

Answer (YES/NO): YES